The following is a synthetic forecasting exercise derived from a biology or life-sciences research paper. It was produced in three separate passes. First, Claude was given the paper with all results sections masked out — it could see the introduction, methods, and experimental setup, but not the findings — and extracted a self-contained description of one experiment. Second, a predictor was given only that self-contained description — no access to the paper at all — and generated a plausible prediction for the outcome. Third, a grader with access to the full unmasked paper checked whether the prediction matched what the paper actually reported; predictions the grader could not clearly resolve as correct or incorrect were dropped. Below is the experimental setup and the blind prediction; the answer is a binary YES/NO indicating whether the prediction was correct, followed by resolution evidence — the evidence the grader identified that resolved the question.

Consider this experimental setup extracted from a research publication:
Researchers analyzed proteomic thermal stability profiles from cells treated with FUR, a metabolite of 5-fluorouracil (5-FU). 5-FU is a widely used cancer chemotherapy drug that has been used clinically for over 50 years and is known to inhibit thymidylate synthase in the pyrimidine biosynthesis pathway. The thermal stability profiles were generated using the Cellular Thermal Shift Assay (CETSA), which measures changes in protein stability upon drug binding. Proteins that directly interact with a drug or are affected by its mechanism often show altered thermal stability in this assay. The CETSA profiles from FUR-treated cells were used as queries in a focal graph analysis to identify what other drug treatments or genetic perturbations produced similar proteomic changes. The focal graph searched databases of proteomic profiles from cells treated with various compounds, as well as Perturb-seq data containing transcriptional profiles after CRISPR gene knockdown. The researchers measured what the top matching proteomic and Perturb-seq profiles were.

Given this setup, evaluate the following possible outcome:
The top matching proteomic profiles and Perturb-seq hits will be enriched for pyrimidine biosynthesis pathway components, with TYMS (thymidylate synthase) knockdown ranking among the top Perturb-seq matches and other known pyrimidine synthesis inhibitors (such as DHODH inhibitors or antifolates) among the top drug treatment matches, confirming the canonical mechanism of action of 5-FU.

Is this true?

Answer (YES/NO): NO